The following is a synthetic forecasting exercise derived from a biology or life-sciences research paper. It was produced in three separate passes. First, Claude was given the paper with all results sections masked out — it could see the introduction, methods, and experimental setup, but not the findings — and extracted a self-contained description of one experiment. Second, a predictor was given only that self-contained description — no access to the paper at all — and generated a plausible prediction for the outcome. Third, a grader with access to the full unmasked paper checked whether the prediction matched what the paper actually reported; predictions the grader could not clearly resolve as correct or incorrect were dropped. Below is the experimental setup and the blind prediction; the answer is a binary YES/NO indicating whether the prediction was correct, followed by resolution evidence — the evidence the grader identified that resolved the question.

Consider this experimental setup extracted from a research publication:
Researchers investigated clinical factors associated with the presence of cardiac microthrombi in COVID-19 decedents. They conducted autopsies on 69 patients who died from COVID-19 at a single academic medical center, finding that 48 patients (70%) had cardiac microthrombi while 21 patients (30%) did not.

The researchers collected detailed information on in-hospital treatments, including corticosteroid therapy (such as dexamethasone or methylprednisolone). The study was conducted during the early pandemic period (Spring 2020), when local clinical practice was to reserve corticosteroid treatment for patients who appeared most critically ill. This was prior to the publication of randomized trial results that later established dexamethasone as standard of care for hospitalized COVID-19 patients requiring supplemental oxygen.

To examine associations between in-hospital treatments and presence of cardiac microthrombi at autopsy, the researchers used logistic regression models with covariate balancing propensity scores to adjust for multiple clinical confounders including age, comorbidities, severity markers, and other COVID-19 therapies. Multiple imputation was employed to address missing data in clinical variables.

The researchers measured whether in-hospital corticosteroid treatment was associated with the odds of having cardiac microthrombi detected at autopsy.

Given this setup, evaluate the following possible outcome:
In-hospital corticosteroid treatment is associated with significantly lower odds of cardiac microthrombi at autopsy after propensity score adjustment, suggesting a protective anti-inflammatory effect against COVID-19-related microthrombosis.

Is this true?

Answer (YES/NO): NO